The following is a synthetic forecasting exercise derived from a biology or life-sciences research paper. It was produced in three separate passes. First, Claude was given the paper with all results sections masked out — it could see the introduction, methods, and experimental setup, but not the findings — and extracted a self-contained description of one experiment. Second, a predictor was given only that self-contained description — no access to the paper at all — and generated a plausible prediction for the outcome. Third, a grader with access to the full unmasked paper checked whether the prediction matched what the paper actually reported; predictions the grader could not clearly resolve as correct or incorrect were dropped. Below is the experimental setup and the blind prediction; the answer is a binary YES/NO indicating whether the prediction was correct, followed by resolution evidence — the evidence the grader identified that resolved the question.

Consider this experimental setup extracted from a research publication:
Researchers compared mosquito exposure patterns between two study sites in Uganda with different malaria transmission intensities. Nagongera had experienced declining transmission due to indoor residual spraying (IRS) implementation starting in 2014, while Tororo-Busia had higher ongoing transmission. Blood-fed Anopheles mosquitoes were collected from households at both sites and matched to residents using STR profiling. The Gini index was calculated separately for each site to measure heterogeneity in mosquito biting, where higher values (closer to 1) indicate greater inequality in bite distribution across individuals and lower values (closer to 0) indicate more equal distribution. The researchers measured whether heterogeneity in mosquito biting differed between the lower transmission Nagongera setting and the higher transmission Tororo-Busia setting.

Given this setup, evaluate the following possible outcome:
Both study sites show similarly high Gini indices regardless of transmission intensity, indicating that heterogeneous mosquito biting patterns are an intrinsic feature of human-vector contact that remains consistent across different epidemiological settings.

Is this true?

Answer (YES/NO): YES